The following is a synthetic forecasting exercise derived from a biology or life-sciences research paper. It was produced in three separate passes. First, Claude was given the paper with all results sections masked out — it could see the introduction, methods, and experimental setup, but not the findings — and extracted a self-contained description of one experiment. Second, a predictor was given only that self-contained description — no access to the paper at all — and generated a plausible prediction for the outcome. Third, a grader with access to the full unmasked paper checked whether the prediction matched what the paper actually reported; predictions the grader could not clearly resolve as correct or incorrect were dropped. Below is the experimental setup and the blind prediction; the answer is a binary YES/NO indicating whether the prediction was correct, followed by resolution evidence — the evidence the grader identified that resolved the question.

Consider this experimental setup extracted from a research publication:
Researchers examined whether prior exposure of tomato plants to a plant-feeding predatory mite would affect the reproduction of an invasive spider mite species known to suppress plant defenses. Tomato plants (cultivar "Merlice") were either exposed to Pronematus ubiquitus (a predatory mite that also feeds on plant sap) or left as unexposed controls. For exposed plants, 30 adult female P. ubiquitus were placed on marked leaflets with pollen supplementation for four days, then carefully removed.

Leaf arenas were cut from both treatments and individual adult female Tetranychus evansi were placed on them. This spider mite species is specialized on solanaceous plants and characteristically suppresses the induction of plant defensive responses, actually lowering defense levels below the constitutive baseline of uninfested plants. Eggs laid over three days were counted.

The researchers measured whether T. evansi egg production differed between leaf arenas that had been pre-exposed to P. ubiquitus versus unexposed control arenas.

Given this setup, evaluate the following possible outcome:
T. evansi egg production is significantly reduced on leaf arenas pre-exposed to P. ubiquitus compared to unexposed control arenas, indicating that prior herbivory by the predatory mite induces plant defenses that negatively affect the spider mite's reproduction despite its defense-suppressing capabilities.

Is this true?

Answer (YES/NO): NO